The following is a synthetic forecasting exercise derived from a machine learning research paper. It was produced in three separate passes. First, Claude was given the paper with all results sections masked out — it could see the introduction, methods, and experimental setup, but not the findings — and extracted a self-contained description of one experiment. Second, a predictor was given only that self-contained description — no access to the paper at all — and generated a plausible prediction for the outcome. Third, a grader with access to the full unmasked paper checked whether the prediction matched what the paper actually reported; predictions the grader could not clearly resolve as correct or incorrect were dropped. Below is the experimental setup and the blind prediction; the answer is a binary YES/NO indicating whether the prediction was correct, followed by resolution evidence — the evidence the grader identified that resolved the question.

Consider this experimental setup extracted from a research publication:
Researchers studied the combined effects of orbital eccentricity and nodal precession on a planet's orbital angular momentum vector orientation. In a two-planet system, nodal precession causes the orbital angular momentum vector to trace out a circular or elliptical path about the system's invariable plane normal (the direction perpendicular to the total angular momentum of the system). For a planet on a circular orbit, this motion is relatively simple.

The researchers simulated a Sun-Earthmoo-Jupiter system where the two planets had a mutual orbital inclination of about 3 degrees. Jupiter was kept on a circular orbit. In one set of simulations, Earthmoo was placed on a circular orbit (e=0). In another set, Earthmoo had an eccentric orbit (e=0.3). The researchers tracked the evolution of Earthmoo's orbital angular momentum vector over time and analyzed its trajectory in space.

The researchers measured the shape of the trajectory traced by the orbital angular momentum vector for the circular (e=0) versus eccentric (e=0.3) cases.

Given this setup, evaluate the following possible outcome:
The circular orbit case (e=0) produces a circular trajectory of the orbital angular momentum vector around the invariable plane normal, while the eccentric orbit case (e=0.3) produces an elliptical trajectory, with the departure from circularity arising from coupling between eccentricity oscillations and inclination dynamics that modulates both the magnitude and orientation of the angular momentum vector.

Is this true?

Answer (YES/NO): NO